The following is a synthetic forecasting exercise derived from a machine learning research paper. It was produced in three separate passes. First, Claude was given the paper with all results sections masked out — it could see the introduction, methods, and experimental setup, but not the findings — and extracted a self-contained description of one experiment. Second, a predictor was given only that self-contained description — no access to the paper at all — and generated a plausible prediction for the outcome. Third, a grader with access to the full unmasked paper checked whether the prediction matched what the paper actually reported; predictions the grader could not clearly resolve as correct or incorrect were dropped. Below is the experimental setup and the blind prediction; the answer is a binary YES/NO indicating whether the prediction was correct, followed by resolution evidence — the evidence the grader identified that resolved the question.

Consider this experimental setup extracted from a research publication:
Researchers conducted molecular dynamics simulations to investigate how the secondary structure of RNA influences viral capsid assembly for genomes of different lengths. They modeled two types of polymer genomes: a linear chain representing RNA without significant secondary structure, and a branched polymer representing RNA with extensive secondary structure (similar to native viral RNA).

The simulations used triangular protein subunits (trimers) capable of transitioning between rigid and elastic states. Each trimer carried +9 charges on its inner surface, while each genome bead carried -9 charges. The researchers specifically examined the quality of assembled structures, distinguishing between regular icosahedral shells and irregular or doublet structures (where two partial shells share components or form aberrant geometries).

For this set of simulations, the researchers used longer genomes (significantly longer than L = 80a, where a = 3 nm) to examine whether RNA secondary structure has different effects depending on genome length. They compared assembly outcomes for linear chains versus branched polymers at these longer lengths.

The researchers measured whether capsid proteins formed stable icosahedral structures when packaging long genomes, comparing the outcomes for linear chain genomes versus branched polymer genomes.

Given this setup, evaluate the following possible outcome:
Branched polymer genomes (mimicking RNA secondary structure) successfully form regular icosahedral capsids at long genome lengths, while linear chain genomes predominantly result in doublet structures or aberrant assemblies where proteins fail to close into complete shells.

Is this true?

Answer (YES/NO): YES